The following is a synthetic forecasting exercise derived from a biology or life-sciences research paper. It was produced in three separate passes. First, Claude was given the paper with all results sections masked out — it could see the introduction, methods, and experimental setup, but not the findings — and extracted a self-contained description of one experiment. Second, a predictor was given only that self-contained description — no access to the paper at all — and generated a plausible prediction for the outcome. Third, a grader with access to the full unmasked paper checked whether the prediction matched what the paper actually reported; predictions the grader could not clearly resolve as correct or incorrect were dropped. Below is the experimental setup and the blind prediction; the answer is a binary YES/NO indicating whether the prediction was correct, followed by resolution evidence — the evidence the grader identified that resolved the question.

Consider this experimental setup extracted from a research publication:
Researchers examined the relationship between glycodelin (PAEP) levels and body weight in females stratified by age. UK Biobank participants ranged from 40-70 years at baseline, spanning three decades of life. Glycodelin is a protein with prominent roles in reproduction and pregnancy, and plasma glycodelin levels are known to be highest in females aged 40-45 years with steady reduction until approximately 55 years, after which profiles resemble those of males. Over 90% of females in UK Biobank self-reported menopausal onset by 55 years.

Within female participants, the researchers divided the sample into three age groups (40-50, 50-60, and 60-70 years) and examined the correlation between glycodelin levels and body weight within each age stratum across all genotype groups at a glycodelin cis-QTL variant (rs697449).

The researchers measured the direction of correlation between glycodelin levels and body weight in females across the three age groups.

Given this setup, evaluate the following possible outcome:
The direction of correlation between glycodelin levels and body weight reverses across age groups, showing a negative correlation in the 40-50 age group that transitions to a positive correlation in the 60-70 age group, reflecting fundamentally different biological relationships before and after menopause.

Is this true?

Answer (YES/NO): YES